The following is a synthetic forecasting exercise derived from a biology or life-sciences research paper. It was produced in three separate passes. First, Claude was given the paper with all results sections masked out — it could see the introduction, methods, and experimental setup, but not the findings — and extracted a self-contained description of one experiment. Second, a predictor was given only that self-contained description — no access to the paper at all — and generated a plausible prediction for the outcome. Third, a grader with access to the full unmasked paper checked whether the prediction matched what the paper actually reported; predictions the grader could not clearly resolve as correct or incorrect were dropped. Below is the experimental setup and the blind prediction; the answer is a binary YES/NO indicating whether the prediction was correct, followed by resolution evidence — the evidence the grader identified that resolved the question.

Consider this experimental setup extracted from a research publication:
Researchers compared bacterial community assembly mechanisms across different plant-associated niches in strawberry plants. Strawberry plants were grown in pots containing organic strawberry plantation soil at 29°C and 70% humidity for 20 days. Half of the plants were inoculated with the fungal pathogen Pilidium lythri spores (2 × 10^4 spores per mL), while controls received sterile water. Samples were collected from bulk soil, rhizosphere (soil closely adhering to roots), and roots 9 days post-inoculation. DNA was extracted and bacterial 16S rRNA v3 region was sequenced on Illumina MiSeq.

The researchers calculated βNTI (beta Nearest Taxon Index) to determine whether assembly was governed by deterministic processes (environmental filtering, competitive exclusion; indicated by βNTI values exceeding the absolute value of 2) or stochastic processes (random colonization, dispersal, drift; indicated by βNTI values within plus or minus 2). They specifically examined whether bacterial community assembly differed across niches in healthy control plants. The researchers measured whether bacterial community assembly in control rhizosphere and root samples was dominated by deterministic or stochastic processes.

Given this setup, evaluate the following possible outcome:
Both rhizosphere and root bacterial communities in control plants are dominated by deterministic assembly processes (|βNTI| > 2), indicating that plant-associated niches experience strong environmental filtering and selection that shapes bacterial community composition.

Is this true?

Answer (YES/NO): NO